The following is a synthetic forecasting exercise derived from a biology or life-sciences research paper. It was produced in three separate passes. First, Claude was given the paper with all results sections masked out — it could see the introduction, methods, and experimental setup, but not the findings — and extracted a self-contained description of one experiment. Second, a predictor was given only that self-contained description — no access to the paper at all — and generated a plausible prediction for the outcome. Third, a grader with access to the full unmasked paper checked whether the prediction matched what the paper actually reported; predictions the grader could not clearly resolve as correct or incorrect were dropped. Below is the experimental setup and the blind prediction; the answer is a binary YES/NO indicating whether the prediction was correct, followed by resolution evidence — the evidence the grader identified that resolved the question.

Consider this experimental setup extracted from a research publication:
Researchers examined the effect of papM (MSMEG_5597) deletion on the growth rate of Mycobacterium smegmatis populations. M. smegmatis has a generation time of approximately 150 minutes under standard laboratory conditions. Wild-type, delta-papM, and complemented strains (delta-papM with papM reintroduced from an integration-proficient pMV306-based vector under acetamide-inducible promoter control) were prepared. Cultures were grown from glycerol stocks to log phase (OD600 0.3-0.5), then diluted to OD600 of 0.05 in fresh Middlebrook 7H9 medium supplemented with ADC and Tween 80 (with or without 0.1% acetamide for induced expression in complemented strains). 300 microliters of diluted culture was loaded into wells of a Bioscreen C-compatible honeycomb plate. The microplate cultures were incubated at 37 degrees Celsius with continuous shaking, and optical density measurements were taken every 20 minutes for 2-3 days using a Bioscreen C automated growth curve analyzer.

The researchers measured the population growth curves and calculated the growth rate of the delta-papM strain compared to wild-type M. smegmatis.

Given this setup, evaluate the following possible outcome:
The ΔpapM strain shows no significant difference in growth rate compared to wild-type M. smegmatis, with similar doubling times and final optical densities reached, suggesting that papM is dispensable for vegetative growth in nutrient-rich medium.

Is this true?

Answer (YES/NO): YES